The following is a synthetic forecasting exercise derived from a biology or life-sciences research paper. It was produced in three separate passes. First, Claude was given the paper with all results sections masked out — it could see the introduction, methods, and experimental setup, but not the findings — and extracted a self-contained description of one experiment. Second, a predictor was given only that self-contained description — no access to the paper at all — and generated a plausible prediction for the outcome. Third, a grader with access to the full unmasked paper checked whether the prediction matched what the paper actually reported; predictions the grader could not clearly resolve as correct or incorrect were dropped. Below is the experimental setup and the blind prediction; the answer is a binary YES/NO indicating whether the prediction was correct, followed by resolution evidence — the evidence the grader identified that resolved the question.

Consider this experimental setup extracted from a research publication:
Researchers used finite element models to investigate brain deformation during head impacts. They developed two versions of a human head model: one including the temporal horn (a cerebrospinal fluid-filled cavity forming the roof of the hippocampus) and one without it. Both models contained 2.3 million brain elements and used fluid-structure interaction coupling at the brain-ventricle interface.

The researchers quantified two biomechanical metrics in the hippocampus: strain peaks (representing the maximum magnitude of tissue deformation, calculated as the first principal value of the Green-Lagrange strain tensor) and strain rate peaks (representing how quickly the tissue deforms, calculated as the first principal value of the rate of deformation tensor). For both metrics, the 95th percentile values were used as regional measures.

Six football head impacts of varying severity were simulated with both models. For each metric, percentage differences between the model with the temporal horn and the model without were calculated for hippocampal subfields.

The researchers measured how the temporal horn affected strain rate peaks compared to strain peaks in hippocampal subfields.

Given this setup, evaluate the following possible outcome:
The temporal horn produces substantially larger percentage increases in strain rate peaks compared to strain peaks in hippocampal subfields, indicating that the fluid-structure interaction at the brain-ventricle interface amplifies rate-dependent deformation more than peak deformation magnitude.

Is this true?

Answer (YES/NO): NO